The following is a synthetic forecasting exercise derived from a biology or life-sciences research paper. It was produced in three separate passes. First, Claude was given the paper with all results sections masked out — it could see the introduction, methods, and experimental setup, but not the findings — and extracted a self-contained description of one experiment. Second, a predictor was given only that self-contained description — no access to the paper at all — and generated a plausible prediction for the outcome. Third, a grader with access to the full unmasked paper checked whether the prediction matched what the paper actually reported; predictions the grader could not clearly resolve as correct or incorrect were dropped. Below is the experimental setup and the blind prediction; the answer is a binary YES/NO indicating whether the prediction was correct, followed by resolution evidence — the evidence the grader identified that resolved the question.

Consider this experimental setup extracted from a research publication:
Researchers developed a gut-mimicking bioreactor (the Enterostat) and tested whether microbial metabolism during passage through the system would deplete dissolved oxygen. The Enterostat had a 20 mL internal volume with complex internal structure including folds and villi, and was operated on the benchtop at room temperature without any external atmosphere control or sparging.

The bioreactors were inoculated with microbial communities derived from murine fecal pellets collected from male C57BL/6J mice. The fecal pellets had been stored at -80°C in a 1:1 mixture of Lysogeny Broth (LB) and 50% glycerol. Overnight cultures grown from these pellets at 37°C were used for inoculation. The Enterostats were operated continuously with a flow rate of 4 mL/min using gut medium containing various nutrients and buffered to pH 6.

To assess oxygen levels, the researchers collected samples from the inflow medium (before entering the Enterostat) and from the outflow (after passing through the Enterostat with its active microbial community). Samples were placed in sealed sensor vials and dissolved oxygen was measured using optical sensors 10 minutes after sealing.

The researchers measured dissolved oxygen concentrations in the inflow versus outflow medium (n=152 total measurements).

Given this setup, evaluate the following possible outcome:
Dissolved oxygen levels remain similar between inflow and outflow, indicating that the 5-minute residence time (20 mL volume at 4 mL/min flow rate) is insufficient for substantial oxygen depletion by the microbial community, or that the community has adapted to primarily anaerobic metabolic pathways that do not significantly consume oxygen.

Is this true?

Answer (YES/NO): NO